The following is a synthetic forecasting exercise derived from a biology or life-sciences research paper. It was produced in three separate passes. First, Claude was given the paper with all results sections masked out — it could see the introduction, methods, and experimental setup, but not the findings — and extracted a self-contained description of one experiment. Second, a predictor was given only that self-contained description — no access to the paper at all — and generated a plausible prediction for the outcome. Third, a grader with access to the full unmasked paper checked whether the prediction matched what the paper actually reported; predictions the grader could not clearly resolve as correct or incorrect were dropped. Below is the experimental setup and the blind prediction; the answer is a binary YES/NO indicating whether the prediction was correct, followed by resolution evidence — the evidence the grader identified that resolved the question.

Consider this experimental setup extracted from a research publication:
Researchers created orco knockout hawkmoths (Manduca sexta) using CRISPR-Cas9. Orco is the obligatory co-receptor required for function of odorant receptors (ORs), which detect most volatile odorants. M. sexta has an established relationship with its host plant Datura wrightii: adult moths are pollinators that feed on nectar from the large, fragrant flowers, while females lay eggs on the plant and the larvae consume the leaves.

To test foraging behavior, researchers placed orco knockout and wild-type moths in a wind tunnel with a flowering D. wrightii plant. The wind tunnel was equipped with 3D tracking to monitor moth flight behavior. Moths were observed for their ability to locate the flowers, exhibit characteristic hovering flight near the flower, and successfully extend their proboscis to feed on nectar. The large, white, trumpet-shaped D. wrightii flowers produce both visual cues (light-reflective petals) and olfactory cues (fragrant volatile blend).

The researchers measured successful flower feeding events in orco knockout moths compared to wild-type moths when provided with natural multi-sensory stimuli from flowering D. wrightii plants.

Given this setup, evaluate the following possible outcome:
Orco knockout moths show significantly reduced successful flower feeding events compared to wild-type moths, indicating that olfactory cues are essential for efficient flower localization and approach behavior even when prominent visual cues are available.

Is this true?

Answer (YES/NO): NO